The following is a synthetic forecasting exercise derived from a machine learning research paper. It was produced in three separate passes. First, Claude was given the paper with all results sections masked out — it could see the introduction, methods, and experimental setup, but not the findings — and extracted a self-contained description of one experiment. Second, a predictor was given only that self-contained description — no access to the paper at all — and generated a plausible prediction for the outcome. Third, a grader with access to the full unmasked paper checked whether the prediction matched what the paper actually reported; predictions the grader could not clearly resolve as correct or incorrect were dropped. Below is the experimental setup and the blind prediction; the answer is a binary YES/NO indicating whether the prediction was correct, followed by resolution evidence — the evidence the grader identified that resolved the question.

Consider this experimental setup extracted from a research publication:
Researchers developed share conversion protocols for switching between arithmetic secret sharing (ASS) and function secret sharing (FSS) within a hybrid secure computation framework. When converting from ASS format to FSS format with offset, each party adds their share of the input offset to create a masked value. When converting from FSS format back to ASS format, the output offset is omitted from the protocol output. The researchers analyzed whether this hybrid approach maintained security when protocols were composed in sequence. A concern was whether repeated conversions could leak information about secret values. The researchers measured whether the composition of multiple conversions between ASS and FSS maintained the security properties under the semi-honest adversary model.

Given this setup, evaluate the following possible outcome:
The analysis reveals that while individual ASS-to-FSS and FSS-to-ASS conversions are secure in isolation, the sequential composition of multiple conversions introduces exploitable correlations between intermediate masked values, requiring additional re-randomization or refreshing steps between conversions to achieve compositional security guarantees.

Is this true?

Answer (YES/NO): NO